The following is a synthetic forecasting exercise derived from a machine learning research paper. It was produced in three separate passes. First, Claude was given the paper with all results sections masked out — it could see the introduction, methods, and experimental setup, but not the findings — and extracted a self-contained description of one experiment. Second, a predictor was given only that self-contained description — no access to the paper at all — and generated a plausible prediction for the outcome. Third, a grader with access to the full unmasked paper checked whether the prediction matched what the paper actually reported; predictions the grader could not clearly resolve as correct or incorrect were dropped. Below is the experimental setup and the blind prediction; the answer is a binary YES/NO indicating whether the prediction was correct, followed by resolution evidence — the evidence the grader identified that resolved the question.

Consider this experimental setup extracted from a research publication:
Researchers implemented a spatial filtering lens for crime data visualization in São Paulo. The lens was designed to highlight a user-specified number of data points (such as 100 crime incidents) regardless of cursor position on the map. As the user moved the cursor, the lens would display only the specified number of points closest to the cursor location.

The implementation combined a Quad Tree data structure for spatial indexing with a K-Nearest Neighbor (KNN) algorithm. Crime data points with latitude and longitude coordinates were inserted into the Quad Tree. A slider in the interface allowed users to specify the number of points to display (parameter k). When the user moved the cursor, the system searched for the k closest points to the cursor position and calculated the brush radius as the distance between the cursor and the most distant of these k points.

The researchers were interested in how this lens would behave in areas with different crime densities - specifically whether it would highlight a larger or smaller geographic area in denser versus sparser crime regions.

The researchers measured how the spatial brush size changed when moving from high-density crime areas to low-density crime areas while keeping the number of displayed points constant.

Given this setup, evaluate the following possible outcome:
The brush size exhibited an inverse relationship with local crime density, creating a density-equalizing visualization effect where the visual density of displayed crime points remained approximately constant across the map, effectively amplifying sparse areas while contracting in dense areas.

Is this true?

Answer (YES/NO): YES